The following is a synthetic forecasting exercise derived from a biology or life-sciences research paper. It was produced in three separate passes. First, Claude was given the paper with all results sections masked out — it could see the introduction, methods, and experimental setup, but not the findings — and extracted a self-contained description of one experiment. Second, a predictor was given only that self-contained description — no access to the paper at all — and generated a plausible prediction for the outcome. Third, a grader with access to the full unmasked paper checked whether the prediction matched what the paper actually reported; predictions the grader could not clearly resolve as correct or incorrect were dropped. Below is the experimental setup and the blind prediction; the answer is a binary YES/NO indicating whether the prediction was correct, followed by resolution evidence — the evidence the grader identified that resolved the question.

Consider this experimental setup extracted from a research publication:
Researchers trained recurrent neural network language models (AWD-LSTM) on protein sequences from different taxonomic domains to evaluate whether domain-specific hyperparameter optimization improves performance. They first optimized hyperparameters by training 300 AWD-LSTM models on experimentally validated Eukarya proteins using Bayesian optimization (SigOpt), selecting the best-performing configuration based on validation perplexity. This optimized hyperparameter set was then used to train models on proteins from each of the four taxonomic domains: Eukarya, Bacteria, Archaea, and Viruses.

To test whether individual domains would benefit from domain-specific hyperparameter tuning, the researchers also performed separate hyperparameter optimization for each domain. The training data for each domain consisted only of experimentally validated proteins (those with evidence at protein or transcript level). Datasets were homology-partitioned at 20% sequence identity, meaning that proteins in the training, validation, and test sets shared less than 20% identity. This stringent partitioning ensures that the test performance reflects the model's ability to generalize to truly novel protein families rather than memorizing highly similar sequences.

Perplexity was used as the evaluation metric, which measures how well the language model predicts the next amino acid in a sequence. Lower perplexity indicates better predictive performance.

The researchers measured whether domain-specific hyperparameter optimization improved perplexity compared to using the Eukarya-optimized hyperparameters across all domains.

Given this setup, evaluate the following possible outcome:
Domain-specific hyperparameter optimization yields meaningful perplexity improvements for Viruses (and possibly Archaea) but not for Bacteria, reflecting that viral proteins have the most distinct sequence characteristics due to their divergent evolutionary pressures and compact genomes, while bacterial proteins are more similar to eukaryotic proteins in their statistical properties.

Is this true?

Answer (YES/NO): NO